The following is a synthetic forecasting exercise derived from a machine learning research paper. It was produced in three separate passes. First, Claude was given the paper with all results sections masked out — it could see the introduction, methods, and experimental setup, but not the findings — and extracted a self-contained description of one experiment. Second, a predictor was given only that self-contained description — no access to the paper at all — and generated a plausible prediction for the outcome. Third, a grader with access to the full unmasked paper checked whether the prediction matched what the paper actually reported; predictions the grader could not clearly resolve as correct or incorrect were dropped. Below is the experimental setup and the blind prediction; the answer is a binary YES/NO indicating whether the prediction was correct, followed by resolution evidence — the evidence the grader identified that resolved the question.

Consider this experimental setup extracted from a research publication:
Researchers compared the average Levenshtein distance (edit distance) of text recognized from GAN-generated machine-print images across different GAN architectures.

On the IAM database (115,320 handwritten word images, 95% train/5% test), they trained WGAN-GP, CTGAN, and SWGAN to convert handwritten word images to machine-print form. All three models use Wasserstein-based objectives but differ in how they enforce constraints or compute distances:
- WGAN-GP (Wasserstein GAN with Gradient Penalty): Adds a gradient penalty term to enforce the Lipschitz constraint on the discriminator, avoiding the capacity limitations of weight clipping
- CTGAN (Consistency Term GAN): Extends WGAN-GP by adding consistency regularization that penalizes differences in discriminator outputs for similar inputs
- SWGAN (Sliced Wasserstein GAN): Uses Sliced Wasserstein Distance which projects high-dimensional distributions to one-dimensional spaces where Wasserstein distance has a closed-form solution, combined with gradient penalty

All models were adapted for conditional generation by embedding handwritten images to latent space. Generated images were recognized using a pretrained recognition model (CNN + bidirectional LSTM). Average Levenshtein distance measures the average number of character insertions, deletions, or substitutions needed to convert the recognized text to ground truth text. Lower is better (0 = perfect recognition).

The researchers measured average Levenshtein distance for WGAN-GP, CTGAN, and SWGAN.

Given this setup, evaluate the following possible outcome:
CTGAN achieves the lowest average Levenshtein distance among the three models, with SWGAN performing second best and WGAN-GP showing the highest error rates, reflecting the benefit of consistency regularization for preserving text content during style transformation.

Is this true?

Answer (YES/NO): NO